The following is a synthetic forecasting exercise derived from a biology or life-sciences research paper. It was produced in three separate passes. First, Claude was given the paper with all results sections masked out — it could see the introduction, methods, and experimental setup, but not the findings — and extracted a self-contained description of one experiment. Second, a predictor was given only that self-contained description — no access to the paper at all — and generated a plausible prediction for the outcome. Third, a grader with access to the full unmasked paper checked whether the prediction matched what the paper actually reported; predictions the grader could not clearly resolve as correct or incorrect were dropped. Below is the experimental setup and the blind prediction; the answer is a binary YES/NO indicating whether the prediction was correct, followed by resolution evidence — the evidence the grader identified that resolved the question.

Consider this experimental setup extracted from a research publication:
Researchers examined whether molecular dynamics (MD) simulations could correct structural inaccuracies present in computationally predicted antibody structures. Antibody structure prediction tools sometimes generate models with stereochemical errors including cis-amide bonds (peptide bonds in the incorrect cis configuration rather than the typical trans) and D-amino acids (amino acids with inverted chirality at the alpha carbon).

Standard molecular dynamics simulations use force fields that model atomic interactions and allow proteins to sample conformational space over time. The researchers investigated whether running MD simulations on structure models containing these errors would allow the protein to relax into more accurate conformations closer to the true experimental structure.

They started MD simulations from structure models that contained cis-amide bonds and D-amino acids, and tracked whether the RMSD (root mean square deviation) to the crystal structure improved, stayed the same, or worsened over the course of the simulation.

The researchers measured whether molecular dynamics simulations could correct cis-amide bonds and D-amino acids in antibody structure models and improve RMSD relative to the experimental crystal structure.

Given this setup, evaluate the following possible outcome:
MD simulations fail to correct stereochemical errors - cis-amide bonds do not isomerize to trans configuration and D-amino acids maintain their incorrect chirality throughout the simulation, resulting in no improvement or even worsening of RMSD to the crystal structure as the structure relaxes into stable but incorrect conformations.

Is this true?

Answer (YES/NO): YES